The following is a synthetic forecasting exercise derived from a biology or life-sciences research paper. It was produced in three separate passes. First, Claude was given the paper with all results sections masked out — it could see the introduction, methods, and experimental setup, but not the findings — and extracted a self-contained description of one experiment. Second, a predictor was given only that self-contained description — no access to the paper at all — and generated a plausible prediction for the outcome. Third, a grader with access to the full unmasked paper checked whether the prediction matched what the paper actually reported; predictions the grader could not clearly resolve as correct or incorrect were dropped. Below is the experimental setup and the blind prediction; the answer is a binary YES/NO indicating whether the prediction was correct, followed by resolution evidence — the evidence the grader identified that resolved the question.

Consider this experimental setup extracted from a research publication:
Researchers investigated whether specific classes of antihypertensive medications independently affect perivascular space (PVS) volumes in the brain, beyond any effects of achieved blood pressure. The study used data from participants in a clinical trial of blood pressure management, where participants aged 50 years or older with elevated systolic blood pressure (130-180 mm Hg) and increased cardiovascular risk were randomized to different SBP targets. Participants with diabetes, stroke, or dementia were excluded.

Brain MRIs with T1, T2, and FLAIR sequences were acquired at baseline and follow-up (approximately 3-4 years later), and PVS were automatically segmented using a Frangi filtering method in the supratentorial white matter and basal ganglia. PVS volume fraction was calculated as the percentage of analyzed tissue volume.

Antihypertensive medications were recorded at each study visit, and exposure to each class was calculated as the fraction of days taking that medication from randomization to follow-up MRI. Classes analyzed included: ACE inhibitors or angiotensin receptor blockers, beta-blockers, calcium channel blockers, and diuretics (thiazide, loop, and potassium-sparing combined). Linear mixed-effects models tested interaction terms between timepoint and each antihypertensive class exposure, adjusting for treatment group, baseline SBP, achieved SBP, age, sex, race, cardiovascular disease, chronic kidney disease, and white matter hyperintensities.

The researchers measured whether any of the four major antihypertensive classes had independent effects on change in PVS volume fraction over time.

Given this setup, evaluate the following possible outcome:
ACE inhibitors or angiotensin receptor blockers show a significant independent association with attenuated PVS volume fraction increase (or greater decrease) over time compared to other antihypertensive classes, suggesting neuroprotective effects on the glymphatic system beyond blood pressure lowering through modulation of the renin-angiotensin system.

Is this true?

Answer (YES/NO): NO